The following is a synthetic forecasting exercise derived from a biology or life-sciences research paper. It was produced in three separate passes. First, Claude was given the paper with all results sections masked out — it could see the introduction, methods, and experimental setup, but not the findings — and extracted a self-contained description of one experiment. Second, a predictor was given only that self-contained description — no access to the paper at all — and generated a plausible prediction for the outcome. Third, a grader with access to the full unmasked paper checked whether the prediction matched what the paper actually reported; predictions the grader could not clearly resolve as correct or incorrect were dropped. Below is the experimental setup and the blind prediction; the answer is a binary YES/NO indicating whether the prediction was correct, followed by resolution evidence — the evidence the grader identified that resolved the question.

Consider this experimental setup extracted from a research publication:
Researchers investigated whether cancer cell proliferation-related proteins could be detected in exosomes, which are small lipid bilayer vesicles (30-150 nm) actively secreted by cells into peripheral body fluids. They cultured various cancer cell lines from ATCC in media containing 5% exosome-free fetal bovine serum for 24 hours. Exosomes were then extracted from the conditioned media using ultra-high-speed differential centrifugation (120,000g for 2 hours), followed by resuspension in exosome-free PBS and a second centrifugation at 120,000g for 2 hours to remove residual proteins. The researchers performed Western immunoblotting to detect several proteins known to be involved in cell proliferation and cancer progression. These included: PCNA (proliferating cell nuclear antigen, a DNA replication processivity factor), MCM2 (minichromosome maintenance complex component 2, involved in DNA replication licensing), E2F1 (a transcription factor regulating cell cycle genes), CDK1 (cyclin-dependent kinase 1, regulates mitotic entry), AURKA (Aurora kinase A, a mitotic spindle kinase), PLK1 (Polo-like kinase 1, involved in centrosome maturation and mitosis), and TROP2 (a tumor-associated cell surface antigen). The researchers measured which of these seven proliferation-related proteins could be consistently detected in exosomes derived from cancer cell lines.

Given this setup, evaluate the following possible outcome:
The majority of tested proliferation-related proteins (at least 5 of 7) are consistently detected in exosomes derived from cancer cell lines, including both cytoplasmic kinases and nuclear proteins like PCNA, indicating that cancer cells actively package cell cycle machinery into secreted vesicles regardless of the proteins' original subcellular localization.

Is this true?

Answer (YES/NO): NO